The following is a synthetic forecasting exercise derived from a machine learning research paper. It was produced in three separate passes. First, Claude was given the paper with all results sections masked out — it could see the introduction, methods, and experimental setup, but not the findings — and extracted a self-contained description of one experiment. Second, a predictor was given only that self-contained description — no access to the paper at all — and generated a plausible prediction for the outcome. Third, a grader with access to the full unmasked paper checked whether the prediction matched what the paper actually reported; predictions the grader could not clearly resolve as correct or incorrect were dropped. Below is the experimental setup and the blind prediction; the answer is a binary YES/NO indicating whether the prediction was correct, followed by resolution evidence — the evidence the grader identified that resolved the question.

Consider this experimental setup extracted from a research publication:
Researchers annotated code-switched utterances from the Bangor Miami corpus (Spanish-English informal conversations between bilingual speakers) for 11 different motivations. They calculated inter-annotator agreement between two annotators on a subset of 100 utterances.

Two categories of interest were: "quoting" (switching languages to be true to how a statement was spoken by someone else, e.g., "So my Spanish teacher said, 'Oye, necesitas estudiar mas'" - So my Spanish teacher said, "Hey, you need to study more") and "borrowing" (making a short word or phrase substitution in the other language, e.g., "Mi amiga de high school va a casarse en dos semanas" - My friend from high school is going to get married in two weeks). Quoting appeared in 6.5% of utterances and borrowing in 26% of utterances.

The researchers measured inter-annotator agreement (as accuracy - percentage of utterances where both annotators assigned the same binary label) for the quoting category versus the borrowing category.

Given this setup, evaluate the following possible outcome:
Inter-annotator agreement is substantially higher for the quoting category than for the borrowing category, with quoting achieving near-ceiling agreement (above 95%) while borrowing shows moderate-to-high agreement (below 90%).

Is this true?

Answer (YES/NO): NO